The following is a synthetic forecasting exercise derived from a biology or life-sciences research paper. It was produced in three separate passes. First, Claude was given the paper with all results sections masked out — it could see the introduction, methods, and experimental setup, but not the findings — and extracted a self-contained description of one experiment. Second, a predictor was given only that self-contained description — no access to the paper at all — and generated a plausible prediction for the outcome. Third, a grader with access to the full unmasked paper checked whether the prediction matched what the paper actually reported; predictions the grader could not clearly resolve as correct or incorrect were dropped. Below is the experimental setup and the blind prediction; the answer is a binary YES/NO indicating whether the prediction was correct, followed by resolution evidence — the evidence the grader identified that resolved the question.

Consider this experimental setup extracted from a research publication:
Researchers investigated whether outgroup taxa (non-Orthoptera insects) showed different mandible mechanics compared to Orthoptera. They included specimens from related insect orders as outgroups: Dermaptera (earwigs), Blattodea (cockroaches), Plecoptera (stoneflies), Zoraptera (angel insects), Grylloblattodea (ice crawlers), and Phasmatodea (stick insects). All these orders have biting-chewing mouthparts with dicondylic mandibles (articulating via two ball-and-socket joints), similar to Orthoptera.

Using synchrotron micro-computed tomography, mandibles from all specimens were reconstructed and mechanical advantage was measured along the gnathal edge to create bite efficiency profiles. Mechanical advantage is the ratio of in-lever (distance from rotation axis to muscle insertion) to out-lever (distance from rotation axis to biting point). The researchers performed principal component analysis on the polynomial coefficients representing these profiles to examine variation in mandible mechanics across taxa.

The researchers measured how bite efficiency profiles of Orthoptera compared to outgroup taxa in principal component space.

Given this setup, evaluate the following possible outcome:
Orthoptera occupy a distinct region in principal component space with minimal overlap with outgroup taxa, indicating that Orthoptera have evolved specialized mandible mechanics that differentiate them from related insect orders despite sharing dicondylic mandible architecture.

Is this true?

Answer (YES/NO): YES